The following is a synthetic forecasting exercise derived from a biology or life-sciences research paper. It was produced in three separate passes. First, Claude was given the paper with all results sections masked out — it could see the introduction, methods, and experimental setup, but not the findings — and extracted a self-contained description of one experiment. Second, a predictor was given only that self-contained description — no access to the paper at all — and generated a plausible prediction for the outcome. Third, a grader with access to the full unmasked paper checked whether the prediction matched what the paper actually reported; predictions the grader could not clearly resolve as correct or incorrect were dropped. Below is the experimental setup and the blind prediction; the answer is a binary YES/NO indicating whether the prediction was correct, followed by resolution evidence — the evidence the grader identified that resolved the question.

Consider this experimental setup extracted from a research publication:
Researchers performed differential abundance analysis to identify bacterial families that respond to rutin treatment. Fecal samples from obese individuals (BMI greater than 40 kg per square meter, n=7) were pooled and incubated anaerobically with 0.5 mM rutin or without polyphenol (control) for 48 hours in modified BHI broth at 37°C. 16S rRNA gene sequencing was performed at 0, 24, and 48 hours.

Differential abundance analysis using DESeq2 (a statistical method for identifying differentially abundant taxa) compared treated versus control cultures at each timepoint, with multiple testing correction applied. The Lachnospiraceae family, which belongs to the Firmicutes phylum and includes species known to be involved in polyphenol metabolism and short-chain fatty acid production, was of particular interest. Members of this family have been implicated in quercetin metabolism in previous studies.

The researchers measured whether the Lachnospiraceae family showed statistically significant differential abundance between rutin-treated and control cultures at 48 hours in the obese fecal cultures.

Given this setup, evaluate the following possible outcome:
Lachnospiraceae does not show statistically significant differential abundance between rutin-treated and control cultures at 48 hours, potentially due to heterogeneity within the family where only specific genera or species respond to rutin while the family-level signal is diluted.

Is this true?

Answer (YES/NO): YES